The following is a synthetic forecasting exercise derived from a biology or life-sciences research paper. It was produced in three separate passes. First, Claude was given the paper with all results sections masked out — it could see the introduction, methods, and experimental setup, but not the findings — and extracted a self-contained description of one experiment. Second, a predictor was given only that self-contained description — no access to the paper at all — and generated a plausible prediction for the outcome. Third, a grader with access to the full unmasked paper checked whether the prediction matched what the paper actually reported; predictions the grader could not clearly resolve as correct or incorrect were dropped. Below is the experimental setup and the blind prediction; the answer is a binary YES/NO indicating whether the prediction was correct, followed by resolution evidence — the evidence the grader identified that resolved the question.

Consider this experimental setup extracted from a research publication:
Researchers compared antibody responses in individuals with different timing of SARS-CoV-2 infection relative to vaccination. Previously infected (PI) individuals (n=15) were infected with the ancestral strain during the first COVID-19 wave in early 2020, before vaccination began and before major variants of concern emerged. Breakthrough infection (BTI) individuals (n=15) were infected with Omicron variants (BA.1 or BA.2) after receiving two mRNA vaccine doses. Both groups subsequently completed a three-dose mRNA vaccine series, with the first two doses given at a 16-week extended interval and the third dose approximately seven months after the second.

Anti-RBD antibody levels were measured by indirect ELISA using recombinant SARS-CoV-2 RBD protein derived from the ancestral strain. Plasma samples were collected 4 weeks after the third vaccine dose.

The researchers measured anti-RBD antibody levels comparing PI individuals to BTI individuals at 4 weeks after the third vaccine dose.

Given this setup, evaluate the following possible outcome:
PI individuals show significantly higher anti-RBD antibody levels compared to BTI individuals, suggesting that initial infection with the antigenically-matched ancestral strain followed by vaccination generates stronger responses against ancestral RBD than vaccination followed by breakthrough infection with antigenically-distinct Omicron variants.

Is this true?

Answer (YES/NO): NO